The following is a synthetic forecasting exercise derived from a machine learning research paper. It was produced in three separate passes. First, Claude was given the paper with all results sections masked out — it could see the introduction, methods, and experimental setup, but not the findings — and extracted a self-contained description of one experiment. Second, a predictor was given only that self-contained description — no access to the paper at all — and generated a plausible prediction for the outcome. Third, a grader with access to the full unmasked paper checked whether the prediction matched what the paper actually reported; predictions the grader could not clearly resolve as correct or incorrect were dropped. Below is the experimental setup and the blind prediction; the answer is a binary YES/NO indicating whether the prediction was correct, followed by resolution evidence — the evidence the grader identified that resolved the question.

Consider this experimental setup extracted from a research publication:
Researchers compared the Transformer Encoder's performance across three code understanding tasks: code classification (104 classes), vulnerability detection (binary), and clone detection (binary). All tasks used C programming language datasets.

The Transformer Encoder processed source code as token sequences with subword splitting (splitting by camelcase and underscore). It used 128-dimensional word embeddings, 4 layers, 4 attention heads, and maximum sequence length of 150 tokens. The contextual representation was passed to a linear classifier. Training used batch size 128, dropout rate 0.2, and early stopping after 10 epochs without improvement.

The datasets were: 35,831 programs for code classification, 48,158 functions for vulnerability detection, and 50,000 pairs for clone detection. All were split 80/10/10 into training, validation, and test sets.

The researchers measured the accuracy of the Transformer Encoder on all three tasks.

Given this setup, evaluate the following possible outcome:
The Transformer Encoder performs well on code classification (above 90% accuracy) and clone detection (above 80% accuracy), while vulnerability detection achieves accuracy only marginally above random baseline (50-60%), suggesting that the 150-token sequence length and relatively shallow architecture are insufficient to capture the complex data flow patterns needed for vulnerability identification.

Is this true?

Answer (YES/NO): NO